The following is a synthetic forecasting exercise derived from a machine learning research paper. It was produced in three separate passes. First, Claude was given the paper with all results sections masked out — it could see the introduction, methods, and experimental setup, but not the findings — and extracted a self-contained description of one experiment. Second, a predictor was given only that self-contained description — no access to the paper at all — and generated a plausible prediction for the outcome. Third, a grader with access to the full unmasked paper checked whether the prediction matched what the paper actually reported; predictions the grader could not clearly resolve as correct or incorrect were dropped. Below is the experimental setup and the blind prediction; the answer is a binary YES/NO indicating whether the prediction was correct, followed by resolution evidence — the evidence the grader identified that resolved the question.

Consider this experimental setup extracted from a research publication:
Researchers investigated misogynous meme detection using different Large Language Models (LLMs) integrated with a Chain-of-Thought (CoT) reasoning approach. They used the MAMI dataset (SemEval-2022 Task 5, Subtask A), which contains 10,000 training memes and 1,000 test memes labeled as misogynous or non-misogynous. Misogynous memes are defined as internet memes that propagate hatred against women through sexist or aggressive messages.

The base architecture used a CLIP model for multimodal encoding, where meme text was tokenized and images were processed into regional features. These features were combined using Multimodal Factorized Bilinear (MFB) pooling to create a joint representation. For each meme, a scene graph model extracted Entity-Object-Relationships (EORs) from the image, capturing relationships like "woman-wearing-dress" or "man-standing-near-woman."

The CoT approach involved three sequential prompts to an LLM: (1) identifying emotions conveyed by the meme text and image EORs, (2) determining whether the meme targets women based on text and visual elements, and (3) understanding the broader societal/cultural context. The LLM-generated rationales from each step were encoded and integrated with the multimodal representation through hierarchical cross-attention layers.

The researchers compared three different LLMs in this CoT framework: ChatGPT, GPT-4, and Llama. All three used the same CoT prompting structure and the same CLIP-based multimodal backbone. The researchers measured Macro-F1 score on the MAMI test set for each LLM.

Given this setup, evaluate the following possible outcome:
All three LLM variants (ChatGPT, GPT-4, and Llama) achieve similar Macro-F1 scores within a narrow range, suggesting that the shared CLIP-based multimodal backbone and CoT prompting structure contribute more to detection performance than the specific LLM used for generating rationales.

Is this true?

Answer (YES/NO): NO